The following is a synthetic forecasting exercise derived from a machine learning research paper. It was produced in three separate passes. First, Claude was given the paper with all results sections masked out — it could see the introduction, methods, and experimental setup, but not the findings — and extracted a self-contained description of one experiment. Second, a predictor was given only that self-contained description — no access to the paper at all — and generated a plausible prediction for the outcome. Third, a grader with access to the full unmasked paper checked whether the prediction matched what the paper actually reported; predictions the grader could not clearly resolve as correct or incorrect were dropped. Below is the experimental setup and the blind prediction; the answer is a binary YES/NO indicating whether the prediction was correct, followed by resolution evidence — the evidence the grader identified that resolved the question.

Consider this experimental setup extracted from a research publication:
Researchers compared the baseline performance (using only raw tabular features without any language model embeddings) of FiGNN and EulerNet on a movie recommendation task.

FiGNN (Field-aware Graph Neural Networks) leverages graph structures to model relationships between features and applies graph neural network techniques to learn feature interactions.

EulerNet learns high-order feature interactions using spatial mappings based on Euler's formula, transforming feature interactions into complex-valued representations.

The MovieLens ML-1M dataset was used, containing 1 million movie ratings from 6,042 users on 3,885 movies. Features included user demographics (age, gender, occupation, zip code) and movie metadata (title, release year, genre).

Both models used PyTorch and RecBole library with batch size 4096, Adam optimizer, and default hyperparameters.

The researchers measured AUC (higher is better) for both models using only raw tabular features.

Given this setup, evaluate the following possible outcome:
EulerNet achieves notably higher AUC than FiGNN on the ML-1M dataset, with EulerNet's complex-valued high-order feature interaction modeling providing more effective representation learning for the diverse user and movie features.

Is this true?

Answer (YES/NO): NO